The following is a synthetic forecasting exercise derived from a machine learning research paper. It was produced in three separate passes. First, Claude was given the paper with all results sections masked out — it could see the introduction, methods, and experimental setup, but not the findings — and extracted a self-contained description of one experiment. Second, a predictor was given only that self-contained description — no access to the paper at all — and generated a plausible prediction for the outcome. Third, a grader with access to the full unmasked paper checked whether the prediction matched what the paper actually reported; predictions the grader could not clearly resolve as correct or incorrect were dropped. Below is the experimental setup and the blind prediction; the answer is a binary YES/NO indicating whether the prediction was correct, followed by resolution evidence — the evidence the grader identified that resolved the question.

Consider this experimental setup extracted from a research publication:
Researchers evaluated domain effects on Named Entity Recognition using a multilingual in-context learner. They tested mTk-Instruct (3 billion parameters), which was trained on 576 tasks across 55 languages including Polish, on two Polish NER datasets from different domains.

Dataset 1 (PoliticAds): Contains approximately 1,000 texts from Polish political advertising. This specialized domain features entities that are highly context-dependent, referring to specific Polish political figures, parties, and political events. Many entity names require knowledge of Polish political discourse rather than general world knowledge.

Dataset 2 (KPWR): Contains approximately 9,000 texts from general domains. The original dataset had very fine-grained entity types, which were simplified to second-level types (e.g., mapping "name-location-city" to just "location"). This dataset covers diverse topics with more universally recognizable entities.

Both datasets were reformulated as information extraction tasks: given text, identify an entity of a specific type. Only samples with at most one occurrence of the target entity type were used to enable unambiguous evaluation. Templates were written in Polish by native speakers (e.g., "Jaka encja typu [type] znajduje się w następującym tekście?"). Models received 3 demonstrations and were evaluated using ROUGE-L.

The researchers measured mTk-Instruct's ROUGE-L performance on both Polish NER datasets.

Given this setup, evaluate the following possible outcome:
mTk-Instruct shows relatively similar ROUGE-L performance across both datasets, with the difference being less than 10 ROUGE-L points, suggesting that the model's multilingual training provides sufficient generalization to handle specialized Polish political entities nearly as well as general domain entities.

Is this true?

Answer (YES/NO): NO